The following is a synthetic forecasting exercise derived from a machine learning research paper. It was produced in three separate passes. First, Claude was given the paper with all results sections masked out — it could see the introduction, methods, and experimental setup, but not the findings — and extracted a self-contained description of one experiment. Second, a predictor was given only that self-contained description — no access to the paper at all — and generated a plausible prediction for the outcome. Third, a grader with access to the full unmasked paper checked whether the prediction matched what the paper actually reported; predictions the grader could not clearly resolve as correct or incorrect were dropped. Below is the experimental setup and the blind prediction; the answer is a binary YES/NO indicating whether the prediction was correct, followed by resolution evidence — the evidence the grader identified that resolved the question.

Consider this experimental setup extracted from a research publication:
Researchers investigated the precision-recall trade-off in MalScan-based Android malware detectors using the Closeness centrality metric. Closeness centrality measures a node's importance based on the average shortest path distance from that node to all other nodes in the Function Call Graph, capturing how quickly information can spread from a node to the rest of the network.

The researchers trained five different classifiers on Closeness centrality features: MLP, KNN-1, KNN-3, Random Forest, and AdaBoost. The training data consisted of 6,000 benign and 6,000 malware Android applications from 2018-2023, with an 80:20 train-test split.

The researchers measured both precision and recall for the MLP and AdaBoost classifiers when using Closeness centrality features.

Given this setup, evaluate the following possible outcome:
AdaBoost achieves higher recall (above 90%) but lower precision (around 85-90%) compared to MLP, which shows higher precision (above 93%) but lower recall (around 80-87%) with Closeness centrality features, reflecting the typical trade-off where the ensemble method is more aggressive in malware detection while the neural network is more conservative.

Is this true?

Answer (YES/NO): NO